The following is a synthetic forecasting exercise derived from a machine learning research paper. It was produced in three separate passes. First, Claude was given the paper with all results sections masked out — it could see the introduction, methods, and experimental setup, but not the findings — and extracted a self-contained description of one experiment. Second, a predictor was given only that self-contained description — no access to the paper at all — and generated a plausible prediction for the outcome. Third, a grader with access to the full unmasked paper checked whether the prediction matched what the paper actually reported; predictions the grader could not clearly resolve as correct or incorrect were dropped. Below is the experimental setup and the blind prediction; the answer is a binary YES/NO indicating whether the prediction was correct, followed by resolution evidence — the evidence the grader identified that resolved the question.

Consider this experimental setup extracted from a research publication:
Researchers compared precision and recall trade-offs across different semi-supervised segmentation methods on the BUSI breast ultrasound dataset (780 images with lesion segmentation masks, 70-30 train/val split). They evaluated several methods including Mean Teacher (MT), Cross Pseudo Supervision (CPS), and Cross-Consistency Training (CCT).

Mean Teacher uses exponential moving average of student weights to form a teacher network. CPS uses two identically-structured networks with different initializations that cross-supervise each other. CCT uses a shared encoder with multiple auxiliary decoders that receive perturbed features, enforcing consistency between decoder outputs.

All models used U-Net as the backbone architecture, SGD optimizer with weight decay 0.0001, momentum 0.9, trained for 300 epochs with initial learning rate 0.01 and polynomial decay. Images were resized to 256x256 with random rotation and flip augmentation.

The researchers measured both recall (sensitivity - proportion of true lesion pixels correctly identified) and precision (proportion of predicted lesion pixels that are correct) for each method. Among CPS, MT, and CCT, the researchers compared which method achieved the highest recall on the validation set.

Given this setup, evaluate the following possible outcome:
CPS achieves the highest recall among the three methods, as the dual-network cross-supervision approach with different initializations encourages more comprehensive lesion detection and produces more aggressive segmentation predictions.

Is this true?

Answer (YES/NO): NO